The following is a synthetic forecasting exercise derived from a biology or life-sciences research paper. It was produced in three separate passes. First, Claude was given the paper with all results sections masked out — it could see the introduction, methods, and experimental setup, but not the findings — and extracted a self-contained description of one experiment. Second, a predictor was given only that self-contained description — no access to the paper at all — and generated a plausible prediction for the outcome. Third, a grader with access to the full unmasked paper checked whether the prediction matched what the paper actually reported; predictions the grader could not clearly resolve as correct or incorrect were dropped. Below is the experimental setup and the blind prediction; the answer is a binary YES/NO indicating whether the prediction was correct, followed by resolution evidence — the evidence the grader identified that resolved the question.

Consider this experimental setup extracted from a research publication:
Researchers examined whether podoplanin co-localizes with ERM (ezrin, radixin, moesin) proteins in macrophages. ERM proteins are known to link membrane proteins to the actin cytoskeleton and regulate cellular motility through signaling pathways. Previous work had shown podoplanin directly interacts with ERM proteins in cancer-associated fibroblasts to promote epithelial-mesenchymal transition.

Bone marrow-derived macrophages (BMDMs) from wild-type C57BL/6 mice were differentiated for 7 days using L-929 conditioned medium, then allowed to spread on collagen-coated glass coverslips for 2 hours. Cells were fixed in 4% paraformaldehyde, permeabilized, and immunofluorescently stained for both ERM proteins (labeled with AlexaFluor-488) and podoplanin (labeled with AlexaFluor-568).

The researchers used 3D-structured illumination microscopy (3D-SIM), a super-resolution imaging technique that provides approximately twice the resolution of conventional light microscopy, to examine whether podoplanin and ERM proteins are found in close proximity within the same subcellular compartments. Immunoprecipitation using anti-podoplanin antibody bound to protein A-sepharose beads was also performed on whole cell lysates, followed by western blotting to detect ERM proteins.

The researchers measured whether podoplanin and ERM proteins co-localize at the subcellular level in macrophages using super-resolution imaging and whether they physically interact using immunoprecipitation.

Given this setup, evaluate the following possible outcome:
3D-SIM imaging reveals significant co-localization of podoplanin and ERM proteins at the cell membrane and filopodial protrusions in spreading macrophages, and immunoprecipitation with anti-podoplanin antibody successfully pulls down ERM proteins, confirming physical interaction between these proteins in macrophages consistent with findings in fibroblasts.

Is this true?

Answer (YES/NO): NO